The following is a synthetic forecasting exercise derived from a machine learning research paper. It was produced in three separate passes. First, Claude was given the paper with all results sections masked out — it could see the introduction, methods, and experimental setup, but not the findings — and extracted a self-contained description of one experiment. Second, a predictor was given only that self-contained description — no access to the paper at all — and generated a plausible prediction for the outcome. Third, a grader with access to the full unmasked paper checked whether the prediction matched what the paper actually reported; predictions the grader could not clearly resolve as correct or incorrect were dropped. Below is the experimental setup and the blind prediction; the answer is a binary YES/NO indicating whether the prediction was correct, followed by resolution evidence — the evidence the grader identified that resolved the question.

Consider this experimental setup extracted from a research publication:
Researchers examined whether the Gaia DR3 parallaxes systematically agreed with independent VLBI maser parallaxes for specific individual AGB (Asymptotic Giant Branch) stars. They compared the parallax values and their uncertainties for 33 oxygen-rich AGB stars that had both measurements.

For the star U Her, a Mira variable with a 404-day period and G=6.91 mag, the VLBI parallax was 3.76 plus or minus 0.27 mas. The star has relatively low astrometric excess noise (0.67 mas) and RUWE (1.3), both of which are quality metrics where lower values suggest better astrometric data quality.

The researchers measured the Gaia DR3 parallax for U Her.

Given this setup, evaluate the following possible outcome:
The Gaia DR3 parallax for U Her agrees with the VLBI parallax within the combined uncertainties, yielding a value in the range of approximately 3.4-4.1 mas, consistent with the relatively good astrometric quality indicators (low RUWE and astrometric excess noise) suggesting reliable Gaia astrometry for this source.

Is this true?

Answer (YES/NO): NO